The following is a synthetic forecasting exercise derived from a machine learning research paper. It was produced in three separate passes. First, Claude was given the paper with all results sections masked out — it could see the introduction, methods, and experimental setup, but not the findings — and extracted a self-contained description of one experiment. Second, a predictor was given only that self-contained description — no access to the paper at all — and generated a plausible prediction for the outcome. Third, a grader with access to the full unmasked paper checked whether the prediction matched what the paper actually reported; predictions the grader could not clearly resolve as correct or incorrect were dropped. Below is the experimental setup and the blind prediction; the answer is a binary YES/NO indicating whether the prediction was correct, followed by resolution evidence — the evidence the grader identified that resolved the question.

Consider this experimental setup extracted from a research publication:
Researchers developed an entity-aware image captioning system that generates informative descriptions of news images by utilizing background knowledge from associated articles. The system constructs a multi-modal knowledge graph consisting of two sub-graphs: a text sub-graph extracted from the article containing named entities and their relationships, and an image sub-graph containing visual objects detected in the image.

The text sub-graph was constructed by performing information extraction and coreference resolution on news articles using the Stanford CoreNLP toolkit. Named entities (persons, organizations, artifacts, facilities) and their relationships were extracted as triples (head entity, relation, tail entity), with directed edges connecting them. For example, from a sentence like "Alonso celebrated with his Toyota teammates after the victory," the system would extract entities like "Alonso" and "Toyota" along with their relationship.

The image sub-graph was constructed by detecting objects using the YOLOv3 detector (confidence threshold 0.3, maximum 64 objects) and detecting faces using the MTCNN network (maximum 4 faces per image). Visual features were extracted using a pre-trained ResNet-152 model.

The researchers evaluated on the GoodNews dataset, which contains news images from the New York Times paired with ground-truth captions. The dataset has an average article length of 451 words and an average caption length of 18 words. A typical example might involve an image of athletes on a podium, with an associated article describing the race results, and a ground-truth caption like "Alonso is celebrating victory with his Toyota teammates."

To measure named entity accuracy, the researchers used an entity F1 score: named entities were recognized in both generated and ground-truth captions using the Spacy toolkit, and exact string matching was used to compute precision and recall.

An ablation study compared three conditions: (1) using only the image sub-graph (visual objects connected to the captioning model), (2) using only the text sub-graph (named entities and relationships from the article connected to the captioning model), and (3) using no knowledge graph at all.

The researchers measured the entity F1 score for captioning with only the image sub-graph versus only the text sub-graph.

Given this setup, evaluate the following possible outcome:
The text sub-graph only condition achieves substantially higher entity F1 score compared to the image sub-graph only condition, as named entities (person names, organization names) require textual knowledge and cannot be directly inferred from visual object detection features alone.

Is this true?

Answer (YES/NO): NO